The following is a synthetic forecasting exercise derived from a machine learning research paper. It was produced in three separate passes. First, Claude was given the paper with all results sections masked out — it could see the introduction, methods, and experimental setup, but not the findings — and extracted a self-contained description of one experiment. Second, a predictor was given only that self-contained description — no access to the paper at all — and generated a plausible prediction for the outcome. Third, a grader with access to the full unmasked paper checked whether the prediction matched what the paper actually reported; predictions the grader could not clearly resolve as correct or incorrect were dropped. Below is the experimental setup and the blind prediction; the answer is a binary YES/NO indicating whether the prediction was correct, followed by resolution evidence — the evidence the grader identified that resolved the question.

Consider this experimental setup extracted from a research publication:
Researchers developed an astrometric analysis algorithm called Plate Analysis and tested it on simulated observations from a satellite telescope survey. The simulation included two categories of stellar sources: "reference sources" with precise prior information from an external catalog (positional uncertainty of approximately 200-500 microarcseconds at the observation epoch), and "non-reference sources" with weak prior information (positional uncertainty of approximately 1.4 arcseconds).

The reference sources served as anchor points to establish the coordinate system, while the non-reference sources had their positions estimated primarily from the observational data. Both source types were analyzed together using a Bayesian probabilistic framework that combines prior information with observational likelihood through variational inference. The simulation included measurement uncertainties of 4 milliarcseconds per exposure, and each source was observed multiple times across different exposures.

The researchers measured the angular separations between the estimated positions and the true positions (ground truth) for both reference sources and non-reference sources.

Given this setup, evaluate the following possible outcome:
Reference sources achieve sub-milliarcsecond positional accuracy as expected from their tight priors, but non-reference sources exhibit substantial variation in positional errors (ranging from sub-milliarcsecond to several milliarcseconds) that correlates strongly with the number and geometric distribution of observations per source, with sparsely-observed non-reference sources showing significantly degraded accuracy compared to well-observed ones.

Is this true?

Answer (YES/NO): NO